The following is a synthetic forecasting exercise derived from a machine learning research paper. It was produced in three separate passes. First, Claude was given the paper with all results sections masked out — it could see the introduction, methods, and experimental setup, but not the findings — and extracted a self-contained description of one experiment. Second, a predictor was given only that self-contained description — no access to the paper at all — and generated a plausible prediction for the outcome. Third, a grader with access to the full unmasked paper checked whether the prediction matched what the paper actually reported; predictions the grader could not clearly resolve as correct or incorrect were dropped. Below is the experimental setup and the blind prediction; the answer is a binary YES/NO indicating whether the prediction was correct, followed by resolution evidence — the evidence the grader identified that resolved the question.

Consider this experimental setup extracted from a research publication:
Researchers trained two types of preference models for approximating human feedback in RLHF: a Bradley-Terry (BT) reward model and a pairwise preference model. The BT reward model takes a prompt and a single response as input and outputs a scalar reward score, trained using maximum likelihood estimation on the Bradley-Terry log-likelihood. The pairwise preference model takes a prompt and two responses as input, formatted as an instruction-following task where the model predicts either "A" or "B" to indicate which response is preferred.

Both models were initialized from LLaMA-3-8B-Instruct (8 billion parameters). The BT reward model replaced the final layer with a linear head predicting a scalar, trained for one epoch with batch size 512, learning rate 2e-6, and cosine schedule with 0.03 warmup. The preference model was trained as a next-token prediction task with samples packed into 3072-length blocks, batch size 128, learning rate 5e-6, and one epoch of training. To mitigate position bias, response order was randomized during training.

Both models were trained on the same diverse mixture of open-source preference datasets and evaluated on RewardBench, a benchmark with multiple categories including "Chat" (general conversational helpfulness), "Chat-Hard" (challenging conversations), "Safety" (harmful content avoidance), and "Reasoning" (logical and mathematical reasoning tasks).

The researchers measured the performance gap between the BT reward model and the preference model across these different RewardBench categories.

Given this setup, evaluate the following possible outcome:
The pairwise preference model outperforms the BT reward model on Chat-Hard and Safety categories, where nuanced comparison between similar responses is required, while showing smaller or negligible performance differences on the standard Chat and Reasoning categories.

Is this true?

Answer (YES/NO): NO